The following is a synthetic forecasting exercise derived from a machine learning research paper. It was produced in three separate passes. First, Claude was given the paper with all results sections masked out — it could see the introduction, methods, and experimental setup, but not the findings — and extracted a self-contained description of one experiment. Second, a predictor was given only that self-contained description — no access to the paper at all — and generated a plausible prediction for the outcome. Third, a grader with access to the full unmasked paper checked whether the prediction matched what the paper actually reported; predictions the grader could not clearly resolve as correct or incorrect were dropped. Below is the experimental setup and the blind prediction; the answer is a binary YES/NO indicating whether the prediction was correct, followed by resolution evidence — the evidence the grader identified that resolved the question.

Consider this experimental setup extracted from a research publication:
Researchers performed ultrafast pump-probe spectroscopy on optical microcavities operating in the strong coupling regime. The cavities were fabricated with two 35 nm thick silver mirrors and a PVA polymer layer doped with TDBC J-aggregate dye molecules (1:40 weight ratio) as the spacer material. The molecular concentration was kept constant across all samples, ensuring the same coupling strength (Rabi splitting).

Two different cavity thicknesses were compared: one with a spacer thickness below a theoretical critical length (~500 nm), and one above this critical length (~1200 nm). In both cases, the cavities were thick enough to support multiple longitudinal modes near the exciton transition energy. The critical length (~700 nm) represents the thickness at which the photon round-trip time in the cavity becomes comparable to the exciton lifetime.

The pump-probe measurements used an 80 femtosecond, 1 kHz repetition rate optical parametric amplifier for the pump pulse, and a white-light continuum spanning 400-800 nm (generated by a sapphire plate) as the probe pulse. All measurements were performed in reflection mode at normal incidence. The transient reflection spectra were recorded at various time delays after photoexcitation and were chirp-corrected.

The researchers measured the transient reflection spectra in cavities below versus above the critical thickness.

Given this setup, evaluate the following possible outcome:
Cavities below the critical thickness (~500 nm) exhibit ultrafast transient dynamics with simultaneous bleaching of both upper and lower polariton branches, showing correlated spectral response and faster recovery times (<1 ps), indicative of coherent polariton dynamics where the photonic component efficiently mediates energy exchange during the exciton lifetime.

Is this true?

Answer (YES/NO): NO